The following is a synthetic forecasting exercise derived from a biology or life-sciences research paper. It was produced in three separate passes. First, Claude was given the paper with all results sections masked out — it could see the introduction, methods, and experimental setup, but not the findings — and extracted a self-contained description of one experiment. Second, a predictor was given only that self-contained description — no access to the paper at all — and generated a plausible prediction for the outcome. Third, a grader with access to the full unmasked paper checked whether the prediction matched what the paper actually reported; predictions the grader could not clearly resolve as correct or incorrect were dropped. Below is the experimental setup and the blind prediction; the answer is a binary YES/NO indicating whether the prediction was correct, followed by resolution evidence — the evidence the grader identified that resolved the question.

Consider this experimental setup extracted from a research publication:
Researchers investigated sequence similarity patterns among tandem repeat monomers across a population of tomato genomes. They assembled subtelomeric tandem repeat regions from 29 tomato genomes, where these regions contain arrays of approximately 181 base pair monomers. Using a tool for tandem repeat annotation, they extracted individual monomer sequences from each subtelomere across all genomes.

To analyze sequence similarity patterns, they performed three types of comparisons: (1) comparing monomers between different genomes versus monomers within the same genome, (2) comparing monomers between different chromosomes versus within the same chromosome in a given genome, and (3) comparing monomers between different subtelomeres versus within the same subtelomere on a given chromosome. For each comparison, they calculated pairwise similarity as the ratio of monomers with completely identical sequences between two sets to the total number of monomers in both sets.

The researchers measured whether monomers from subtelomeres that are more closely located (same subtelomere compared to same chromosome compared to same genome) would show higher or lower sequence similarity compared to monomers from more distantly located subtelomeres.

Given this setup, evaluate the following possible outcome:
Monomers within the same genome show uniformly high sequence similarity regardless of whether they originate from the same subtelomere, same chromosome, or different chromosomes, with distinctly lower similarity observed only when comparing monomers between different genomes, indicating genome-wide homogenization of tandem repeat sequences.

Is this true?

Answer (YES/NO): NO